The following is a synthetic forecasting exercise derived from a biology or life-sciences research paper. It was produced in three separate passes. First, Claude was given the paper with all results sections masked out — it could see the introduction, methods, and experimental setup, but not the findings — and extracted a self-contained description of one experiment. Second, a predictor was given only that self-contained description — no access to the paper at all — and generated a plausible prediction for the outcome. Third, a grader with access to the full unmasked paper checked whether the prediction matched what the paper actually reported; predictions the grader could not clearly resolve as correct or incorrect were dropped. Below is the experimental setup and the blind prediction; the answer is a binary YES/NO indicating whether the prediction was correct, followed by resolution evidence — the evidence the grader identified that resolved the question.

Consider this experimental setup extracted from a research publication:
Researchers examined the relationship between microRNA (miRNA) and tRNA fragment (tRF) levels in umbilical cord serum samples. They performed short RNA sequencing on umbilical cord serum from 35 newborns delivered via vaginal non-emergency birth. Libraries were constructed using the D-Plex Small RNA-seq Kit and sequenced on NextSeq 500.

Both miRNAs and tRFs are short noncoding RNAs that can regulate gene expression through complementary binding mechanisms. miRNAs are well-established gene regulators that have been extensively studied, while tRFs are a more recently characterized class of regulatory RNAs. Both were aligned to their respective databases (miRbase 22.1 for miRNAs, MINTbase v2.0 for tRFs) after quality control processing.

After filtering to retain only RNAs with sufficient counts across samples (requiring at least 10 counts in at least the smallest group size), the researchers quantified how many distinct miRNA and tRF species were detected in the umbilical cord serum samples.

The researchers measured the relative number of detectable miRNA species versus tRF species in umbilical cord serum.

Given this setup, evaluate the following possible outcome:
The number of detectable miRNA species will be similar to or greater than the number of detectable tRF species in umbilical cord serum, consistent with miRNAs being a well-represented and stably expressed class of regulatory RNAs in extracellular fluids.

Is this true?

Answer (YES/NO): NO